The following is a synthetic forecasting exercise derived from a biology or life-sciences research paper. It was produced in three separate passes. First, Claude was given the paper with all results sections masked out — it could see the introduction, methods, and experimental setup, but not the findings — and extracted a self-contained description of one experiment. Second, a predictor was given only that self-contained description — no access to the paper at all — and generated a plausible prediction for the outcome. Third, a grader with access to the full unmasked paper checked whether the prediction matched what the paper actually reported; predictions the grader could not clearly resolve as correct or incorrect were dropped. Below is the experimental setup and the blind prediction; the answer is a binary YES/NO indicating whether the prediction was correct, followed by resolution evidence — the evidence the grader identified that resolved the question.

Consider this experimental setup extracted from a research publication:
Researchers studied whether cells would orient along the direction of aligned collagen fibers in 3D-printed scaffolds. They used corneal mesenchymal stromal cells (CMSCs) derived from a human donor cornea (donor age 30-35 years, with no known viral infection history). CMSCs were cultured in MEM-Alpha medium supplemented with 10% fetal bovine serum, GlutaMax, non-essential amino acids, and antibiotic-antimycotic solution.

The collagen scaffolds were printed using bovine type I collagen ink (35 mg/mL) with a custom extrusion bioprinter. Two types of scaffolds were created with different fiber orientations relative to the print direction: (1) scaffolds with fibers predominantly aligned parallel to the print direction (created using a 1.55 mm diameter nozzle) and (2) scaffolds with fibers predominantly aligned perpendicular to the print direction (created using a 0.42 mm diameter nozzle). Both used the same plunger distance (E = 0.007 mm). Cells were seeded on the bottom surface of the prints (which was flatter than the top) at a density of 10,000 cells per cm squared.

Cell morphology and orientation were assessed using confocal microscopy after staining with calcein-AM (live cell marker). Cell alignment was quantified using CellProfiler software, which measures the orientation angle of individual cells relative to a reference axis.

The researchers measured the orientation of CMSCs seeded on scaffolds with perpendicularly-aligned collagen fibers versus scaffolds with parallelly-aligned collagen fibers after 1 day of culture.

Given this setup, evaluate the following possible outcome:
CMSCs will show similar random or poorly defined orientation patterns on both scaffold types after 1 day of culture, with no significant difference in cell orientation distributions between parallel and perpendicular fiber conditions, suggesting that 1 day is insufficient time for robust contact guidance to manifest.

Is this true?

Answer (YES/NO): NO